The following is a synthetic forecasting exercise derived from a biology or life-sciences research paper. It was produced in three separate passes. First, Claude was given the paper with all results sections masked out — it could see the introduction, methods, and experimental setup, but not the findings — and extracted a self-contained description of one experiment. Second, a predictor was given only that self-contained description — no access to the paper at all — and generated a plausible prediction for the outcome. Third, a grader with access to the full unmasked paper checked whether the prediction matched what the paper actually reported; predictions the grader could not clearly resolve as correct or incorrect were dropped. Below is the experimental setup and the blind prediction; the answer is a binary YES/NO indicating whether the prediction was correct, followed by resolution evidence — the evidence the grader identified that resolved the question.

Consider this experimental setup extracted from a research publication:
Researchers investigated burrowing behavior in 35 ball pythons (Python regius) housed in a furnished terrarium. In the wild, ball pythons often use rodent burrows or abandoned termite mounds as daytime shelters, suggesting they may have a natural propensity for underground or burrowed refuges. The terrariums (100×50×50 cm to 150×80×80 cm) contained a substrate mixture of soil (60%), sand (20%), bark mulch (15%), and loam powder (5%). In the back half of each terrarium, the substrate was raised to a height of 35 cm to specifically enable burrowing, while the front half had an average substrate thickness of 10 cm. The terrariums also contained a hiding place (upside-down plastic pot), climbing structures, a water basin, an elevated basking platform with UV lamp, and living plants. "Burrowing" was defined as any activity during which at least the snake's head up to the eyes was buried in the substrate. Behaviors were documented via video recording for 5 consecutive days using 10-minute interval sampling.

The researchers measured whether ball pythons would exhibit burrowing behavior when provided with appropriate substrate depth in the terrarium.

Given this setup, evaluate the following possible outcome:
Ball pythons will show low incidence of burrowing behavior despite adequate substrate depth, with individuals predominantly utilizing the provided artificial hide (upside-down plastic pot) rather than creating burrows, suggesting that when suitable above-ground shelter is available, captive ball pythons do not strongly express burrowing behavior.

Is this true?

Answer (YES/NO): YES